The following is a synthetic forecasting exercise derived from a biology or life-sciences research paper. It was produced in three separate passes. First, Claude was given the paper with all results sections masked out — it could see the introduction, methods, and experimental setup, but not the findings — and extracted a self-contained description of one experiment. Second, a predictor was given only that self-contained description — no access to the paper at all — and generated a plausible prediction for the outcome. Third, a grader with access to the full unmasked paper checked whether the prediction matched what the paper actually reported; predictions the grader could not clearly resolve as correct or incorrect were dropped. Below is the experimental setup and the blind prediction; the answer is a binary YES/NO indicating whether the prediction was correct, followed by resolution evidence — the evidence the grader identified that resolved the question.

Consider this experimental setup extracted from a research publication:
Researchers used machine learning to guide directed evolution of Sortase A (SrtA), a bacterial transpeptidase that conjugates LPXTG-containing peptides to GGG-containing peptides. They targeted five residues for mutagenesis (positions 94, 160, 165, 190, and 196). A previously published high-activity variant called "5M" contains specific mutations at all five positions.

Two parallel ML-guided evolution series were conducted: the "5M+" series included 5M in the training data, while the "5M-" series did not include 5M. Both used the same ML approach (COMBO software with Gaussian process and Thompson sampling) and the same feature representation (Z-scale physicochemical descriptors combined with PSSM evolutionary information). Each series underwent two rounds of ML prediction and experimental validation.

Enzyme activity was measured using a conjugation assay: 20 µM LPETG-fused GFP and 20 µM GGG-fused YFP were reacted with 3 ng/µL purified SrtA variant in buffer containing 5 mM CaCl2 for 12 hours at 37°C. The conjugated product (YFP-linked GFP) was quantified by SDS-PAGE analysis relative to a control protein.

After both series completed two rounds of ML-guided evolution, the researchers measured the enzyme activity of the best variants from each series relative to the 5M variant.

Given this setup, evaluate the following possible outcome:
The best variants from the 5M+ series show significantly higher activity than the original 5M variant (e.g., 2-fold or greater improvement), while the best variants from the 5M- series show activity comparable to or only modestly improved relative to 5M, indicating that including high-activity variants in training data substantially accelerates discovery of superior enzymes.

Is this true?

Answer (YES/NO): NO